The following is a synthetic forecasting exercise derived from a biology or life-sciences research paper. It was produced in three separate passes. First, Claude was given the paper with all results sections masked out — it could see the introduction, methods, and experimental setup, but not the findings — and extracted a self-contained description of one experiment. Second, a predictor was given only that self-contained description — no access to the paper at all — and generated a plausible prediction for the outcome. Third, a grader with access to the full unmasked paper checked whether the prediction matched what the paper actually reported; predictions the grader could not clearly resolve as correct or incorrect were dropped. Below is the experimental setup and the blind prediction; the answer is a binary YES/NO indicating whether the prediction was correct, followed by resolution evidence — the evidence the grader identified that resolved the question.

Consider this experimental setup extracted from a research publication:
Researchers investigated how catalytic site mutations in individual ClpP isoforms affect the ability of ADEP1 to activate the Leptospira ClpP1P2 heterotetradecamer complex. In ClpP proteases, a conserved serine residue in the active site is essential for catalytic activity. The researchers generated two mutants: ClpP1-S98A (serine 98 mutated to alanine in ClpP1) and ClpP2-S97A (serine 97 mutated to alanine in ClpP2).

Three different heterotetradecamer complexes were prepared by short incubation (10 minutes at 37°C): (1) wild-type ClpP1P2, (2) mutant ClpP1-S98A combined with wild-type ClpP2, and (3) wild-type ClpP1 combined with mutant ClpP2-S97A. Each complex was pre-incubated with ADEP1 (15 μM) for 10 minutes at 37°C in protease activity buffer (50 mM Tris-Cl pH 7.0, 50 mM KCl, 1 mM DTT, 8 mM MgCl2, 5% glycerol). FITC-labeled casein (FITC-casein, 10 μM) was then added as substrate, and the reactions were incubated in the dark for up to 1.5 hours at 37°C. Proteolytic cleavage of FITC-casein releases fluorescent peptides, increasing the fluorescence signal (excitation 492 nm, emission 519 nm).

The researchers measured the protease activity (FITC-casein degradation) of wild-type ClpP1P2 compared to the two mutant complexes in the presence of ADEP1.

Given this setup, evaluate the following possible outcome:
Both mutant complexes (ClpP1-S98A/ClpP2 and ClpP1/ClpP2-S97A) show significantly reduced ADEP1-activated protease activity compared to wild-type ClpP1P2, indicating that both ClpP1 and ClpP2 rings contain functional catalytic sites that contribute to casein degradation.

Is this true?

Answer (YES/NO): NO